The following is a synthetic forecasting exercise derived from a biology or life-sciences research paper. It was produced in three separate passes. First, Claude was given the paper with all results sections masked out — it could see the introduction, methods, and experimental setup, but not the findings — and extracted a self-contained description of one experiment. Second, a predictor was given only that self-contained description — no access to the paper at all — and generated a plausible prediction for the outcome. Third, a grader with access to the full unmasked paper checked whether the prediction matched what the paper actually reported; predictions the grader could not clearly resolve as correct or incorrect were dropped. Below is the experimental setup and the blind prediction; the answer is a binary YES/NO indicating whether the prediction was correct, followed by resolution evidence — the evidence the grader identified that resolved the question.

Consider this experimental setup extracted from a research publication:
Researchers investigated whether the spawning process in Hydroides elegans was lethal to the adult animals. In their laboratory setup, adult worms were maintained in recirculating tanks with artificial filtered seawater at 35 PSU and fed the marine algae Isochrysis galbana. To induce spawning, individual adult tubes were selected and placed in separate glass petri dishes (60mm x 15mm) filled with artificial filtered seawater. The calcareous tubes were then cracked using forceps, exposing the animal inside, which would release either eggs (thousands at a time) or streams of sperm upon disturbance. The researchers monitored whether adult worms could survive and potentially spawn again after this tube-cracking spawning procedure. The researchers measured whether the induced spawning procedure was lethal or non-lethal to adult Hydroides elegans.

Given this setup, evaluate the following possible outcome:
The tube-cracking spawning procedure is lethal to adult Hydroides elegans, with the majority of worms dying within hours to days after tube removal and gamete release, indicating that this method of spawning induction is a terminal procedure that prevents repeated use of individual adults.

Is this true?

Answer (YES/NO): NO